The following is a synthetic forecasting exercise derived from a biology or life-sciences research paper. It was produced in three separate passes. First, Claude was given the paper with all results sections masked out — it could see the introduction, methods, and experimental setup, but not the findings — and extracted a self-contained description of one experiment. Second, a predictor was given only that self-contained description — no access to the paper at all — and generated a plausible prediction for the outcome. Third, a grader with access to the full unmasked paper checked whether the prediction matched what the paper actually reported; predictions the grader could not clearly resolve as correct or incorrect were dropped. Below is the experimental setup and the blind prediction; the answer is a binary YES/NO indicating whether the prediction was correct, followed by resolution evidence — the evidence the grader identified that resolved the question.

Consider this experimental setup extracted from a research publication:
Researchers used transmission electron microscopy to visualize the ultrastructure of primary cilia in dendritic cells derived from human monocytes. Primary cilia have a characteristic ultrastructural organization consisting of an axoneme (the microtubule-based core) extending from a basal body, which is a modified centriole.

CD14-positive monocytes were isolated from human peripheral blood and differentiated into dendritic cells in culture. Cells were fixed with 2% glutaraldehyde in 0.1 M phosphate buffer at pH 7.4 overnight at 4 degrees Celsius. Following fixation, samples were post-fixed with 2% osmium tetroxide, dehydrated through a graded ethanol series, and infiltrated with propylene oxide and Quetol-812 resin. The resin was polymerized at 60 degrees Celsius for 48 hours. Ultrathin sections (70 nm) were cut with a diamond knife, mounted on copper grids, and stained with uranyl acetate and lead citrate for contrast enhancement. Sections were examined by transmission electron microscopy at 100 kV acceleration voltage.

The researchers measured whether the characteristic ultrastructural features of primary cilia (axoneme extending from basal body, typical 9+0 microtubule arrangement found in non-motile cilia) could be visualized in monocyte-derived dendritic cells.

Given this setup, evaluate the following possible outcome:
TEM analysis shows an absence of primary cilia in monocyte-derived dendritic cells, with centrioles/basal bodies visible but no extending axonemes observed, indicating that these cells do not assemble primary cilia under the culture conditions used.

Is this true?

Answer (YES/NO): NO